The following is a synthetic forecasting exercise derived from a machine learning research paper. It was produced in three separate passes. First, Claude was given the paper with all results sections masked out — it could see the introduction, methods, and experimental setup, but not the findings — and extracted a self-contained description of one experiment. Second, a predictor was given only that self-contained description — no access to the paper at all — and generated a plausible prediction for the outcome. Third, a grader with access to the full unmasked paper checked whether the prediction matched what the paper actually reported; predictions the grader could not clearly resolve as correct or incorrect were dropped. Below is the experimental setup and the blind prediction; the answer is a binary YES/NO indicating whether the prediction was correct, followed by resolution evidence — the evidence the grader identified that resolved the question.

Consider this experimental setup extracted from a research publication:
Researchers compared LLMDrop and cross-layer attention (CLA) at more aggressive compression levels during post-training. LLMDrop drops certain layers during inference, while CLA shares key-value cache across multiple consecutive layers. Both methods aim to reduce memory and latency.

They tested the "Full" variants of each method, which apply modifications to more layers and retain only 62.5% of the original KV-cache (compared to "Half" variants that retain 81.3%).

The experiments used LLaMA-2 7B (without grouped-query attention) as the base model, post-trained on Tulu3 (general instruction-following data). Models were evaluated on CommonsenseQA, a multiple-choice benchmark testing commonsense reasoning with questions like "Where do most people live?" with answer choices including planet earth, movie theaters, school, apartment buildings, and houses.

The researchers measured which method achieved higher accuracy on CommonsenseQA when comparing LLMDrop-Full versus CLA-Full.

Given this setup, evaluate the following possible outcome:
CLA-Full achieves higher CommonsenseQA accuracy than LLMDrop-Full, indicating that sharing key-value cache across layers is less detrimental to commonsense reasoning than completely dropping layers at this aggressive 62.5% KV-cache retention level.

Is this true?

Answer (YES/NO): YES